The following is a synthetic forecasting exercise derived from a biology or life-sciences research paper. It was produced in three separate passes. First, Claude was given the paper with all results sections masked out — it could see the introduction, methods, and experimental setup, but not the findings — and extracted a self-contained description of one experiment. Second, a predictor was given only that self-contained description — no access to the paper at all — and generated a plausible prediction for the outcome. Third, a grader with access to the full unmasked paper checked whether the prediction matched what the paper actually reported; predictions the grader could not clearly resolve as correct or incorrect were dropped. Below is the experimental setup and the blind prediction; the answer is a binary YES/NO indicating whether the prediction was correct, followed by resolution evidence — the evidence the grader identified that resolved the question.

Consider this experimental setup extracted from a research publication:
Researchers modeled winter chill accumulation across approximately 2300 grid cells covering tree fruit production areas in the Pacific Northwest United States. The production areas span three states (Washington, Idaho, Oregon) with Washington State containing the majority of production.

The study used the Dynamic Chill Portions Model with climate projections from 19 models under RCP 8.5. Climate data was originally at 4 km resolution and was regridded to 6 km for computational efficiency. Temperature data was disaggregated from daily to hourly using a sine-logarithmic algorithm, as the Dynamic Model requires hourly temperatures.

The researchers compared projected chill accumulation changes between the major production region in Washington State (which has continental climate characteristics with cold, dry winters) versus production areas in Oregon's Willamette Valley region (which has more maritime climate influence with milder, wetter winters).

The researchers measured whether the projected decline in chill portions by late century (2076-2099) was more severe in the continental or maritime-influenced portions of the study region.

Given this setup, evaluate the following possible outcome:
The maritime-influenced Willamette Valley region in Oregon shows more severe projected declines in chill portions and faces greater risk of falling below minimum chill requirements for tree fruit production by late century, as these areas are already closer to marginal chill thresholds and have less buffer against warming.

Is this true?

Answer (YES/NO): YES